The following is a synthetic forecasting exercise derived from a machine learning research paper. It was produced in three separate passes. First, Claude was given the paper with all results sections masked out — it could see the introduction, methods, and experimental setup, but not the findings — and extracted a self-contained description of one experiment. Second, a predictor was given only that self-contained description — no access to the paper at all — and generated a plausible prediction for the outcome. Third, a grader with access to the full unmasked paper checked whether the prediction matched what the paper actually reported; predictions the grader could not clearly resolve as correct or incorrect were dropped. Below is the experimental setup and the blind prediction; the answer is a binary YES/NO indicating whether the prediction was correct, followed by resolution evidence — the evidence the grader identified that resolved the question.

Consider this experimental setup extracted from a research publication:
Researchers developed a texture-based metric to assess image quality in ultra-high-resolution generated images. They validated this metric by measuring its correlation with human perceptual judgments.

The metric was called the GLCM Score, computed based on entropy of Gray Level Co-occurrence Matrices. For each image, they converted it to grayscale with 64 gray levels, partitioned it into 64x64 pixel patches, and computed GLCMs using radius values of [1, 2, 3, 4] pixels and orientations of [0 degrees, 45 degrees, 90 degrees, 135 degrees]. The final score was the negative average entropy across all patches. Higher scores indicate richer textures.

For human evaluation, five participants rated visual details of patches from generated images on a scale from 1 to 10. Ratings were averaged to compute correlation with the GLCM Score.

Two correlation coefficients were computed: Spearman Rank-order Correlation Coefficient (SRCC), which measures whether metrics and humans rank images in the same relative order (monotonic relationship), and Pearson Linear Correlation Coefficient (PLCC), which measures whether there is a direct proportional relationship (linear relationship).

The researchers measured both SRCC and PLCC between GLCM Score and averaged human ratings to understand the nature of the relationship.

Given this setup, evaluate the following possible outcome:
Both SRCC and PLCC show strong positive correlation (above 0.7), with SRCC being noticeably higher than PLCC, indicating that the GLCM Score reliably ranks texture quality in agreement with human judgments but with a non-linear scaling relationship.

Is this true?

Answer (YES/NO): NO